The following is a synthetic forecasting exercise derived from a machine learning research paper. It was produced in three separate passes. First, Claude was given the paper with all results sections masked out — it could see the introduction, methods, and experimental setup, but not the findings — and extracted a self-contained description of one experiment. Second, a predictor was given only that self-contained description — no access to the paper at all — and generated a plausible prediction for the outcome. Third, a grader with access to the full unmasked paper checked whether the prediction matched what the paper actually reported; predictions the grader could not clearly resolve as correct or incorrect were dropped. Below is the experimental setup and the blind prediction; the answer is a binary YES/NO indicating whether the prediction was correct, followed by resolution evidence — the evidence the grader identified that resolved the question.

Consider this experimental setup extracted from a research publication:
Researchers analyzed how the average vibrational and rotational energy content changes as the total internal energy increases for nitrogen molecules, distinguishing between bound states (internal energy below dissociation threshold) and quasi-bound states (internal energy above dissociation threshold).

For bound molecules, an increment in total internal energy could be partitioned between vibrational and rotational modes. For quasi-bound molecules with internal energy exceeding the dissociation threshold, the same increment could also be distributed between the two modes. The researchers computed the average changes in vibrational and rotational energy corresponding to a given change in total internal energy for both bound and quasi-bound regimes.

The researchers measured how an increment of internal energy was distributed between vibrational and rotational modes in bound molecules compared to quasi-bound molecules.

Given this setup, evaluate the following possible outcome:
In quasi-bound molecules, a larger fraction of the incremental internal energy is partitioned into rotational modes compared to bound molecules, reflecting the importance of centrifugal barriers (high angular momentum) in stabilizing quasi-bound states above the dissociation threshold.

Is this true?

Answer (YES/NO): YES